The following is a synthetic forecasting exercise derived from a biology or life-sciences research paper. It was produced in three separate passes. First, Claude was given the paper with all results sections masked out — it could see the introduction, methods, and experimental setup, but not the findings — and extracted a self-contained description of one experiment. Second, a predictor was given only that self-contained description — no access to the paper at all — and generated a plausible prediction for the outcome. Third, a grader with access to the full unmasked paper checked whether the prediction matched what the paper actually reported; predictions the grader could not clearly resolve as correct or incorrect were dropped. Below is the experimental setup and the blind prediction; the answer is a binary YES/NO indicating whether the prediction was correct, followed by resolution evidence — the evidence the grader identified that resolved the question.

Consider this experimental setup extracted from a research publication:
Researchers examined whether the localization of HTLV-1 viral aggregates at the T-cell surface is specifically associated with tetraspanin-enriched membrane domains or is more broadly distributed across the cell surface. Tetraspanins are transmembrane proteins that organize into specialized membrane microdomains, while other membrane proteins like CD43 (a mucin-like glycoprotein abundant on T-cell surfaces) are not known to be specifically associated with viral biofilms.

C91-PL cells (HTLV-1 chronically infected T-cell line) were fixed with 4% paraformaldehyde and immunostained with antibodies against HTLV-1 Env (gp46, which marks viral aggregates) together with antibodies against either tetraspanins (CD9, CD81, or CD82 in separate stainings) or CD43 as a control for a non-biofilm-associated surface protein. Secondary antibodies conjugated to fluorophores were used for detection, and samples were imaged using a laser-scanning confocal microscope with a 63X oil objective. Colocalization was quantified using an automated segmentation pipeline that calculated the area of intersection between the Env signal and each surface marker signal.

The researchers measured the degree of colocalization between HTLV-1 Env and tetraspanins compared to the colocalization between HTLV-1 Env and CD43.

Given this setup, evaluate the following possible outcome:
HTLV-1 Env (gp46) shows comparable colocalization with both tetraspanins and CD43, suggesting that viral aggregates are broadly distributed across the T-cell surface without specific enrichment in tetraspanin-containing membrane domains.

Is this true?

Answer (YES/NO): NO